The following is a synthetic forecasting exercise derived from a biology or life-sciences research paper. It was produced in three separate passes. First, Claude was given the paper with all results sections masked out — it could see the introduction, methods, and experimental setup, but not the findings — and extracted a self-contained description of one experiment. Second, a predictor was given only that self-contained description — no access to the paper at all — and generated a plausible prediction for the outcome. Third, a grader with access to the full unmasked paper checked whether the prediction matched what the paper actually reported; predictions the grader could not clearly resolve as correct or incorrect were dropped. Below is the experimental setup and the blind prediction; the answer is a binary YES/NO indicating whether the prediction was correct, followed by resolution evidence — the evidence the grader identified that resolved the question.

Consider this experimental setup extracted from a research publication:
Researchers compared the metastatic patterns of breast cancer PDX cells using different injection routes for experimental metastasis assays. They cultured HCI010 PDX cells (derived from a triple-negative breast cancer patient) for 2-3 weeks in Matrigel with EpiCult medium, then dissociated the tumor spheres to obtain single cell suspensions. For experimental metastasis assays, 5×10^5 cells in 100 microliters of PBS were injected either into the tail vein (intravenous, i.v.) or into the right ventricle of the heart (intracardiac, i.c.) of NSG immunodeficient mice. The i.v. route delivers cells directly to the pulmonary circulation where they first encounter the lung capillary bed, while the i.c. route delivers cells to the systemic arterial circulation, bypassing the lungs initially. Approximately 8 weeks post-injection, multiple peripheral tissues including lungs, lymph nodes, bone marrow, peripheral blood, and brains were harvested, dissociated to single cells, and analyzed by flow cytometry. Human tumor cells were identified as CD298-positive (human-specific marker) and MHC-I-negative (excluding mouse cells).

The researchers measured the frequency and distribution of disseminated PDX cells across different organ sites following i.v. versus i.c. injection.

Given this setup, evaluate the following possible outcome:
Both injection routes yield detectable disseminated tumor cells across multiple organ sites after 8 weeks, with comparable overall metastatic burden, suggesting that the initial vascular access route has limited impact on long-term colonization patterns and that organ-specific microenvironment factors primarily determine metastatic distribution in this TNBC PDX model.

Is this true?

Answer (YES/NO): NO